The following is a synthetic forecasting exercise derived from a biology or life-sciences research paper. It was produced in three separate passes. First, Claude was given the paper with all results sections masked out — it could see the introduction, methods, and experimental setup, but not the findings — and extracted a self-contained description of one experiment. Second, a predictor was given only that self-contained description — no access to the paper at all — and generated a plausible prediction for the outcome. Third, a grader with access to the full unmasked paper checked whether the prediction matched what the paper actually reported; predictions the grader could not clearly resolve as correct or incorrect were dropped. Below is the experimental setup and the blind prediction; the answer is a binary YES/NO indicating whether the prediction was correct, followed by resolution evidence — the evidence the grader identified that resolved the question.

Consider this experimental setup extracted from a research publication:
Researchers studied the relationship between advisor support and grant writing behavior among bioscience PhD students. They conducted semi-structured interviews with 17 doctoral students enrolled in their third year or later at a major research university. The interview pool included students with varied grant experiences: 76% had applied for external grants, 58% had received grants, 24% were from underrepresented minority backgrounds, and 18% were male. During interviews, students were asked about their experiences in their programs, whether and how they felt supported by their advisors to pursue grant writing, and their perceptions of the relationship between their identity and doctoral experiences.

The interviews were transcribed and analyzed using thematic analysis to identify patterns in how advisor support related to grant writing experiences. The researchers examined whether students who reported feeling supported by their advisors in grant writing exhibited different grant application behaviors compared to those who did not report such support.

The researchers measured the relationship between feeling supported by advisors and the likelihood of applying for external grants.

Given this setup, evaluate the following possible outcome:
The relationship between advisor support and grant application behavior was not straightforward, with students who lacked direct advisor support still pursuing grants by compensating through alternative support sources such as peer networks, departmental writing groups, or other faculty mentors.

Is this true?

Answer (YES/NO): NO